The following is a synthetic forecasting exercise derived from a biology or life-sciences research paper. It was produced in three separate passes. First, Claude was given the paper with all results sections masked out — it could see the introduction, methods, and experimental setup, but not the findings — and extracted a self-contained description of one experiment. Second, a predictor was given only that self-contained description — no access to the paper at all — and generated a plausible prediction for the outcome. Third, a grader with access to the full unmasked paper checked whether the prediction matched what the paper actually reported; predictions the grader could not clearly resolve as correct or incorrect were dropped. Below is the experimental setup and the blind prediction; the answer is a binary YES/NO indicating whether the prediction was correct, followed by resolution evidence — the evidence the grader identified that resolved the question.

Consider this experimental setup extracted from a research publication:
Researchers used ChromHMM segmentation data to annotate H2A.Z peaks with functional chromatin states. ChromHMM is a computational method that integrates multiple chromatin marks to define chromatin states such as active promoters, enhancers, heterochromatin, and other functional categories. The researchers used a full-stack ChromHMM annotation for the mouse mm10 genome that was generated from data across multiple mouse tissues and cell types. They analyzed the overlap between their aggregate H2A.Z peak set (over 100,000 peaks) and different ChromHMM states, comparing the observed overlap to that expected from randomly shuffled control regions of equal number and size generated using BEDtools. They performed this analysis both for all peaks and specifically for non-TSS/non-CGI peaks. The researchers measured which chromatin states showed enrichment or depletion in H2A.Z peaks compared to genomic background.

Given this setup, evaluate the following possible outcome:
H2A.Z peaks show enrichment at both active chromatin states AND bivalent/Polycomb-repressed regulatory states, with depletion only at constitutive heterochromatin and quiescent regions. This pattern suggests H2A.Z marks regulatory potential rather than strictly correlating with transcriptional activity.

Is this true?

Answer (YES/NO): NO